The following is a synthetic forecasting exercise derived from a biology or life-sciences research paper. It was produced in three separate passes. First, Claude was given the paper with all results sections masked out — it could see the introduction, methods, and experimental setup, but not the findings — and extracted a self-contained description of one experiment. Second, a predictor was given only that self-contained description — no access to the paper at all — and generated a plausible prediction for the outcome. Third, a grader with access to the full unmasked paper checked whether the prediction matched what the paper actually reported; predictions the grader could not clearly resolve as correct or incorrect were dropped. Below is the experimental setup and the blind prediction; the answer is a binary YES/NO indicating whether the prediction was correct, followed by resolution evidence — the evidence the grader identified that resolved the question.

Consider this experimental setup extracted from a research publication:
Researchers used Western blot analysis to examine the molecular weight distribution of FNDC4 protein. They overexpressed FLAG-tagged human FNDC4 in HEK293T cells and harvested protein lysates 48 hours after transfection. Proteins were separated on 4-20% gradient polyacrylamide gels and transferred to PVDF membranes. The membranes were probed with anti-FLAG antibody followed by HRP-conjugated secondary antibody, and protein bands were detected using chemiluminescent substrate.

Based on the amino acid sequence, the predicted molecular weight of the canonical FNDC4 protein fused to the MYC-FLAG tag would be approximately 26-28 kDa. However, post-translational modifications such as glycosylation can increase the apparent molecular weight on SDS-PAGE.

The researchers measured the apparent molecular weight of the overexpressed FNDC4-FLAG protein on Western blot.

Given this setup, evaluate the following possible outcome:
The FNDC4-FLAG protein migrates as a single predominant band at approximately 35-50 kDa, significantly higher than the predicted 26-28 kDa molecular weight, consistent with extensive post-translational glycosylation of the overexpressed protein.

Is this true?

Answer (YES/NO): NO